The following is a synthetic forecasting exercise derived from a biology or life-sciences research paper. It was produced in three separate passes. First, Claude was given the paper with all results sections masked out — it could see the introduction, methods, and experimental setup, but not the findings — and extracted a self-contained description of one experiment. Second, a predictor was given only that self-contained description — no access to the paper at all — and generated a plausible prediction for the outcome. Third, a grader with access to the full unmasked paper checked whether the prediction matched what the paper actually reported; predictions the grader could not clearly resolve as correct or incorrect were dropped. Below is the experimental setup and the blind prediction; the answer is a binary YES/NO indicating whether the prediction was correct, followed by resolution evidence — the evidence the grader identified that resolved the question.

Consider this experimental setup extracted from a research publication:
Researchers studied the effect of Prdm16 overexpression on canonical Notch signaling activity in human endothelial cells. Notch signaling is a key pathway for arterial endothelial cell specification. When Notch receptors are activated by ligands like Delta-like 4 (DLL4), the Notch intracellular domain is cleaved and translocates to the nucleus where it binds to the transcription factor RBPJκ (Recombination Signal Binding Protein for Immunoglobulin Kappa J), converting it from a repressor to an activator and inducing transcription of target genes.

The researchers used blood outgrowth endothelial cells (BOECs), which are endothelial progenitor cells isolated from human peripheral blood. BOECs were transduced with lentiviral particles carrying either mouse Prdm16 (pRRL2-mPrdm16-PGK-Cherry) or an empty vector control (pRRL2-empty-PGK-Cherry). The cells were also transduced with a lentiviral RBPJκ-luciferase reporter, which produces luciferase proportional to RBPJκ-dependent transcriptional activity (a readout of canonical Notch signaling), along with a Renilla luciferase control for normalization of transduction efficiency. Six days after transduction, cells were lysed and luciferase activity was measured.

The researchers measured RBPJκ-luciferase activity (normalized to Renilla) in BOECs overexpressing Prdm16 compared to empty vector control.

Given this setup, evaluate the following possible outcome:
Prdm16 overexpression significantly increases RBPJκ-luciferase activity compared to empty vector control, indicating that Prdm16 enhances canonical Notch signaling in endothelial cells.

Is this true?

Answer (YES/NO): YES